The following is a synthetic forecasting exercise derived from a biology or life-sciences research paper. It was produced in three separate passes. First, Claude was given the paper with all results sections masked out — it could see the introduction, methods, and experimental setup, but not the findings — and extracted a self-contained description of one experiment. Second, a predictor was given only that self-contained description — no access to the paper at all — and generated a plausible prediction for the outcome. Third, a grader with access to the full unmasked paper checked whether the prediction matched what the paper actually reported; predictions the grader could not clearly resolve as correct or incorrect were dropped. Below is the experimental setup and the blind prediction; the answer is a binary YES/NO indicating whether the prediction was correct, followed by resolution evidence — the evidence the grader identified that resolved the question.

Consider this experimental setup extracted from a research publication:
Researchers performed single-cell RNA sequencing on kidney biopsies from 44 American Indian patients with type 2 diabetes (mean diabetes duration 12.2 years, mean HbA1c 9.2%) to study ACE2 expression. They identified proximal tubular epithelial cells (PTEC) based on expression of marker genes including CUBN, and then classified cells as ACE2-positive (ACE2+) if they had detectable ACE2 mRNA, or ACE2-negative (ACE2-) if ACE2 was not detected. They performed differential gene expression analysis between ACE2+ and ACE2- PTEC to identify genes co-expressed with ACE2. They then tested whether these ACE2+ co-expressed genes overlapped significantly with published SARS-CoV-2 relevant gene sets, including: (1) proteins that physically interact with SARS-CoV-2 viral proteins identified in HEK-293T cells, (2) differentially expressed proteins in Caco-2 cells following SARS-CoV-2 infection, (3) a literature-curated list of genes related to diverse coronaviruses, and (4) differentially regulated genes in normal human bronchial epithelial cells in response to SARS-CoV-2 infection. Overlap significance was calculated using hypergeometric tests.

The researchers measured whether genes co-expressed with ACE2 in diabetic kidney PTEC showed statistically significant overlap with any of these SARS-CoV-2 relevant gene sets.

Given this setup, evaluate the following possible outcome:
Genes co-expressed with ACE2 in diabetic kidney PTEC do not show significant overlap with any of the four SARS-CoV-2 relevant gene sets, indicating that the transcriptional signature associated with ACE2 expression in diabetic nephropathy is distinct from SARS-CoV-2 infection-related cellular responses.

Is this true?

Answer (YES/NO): NO